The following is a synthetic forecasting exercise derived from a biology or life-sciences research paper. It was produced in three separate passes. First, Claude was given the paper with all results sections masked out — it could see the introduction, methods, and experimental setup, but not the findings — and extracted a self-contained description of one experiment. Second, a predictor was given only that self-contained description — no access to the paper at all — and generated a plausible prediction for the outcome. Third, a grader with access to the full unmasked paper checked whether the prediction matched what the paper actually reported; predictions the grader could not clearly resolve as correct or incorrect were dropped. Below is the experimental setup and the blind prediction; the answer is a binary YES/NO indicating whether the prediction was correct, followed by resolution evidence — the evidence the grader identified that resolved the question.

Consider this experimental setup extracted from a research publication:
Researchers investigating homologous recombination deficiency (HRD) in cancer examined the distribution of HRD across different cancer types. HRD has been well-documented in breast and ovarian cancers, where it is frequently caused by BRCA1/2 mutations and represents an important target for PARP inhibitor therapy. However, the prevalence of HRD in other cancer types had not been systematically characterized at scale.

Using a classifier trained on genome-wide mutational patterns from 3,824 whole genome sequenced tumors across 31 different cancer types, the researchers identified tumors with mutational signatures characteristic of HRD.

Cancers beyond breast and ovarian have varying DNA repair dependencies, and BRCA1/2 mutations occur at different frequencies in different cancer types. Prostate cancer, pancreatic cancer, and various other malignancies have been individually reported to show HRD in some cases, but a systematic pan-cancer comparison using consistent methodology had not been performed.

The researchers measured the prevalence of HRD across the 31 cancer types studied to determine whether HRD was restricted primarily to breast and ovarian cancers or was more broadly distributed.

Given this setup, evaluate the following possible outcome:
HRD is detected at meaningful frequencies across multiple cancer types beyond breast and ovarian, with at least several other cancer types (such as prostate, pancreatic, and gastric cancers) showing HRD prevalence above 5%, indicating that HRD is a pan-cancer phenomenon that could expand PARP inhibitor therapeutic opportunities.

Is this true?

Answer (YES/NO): NO